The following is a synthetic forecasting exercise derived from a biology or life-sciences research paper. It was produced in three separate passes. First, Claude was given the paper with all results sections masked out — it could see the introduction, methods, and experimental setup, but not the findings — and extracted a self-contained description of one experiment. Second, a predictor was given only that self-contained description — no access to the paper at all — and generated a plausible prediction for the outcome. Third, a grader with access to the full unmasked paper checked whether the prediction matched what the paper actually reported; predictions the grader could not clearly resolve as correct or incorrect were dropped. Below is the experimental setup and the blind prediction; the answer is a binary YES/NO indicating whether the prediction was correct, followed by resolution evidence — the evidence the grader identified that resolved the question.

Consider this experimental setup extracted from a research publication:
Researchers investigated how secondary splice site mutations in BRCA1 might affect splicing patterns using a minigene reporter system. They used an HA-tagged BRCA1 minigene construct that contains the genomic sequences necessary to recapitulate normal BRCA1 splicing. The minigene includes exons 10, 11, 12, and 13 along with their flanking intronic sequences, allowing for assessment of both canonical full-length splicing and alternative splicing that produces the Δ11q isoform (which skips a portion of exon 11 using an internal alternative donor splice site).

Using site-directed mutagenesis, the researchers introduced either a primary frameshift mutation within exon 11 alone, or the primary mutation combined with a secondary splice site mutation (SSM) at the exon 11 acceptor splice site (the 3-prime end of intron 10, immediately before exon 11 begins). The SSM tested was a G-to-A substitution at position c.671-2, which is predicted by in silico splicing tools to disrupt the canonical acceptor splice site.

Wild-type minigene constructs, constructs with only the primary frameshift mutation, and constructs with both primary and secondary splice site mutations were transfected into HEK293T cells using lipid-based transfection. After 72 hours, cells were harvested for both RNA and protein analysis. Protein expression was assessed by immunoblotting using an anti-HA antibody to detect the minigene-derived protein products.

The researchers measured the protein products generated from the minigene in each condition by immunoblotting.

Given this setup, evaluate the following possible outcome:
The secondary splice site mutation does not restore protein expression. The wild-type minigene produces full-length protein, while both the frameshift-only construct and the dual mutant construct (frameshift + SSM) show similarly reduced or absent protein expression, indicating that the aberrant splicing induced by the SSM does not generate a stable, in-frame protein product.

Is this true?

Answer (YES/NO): NO